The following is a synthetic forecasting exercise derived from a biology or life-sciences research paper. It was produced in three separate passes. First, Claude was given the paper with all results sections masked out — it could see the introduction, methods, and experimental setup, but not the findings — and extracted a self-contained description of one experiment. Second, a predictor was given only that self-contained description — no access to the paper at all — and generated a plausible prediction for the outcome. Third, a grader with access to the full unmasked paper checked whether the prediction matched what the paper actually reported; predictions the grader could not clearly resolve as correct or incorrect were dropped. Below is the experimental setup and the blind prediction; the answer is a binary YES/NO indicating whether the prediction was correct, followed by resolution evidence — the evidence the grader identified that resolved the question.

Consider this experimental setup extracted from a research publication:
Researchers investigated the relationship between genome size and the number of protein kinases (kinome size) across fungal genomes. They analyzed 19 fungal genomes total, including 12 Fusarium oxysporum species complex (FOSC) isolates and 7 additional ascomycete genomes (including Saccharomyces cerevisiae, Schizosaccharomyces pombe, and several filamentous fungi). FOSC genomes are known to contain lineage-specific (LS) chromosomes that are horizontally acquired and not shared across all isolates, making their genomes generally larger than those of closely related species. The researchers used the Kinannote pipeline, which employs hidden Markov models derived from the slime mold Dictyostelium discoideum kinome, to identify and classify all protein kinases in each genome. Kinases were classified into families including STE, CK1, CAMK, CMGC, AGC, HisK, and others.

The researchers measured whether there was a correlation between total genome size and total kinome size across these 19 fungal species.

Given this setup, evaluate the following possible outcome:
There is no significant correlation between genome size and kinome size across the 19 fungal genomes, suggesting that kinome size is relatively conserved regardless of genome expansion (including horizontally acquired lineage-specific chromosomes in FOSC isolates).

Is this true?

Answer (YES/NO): NO